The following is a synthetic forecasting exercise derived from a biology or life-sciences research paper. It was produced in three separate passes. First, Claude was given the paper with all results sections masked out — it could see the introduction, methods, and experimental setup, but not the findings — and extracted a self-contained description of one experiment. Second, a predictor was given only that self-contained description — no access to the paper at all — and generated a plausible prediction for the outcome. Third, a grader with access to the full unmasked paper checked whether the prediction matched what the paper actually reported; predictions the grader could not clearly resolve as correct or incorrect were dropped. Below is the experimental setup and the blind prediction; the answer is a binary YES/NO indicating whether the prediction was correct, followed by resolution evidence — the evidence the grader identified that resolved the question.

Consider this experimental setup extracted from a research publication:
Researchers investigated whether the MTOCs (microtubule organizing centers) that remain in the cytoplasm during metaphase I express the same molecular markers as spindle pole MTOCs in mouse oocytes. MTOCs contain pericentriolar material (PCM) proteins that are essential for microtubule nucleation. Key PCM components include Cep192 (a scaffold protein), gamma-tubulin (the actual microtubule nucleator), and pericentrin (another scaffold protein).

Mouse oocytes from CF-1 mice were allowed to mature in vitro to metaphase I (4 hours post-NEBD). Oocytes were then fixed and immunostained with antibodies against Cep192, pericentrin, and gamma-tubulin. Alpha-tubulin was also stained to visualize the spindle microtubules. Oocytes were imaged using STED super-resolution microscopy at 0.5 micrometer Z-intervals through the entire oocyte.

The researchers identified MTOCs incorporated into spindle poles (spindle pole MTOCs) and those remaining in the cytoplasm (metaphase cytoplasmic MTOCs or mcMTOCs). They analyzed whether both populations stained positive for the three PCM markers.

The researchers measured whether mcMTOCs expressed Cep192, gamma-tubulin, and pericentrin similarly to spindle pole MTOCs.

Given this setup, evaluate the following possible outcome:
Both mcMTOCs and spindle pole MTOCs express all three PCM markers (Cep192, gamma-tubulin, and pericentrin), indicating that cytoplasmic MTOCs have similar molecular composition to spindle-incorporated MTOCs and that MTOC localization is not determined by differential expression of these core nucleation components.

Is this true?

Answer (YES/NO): YES